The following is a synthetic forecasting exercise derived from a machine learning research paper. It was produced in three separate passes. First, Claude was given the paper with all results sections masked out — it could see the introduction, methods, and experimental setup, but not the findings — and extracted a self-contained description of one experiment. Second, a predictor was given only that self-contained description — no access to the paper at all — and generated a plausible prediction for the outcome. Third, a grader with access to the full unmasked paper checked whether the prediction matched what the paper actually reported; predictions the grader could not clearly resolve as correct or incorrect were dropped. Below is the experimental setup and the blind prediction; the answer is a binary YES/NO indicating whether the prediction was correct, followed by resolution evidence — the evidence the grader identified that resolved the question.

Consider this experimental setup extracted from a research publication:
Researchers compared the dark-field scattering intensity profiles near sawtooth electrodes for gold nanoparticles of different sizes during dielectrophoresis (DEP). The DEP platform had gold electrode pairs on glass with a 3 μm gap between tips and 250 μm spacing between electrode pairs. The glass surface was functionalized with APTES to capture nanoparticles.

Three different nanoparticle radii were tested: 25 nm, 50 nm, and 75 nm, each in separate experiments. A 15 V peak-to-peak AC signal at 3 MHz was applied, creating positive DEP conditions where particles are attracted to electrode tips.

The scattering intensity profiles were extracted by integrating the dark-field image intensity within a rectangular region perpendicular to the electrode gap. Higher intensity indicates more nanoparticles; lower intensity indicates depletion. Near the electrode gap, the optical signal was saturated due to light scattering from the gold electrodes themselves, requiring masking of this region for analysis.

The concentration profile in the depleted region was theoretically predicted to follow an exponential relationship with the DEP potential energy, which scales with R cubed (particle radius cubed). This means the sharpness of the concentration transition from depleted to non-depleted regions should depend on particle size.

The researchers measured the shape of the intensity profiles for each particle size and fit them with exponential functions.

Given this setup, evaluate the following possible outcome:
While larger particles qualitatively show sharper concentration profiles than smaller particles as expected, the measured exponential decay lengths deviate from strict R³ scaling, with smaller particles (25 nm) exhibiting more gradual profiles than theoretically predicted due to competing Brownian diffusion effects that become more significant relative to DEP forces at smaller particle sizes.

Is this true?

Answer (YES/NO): YES